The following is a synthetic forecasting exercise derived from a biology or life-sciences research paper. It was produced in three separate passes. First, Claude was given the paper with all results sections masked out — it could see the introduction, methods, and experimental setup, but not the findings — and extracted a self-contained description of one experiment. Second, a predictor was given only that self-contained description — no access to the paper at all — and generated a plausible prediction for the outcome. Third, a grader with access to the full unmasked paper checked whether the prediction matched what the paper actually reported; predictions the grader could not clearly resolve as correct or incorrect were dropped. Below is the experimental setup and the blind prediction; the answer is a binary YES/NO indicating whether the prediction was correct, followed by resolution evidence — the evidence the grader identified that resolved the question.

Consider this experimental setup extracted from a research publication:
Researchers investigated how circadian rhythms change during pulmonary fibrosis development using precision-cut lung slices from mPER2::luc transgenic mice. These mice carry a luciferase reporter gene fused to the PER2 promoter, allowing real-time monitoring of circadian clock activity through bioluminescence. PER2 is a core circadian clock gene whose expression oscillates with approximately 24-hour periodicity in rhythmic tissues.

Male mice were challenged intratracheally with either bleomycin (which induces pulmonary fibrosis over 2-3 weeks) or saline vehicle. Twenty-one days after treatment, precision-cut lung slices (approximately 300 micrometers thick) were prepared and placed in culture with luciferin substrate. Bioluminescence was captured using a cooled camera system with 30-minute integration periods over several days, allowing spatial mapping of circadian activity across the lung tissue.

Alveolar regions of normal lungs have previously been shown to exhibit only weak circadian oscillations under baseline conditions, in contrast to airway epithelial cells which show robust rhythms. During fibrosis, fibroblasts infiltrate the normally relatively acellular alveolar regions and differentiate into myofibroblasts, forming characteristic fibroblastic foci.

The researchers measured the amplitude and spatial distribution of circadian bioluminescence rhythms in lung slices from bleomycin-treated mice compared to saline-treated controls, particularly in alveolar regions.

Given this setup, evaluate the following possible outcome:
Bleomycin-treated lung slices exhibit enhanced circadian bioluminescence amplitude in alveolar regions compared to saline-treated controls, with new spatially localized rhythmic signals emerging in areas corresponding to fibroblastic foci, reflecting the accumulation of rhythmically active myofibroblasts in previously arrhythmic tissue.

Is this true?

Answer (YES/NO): YES